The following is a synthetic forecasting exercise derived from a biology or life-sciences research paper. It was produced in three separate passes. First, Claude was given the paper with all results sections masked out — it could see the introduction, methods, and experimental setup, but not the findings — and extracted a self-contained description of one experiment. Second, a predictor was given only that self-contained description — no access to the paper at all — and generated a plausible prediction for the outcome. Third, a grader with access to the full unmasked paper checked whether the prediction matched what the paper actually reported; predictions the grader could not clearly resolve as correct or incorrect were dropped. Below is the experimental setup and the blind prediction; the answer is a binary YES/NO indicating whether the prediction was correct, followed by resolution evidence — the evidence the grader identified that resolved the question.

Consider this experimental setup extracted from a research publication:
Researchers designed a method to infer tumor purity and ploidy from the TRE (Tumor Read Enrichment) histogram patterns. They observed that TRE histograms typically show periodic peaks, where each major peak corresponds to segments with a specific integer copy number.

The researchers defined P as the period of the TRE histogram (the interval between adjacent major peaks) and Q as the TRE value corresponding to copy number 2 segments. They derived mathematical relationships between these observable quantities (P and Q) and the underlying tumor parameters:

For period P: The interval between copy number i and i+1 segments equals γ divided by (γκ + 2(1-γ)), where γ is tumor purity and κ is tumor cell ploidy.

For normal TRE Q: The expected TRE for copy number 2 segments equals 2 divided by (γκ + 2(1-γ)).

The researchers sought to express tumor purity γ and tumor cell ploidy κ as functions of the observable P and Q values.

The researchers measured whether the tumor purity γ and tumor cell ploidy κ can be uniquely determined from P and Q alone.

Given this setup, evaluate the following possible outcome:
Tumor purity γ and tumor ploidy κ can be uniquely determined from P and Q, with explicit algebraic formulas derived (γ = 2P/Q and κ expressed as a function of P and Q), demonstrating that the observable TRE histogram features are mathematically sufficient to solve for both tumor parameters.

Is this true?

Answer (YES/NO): YES